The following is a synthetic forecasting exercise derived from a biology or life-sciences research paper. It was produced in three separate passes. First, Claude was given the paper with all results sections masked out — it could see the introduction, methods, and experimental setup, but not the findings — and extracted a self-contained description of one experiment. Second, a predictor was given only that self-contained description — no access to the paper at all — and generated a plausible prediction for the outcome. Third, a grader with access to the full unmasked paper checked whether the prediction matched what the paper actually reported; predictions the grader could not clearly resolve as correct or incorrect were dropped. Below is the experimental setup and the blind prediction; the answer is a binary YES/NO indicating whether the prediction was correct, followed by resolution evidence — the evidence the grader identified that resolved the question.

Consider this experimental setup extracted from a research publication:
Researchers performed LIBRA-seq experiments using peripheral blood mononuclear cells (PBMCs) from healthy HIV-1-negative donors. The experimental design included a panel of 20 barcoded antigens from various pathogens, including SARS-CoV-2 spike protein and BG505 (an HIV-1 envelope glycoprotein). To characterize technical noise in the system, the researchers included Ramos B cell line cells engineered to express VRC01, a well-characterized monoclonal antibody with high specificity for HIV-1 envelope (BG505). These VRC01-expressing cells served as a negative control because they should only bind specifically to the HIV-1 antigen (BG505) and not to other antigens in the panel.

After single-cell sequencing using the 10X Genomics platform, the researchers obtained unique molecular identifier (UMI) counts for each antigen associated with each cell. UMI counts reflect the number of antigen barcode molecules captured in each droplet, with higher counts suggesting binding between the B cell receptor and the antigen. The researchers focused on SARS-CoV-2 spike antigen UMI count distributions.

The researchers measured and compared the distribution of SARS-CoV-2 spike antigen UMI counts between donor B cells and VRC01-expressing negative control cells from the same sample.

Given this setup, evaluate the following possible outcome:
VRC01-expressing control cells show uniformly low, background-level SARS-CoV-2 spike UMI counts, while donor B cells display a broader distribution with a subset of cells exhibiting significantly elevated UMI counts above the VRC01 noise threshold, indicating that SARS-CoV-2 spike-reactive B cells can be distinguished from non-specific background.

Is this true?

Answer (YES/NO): YES